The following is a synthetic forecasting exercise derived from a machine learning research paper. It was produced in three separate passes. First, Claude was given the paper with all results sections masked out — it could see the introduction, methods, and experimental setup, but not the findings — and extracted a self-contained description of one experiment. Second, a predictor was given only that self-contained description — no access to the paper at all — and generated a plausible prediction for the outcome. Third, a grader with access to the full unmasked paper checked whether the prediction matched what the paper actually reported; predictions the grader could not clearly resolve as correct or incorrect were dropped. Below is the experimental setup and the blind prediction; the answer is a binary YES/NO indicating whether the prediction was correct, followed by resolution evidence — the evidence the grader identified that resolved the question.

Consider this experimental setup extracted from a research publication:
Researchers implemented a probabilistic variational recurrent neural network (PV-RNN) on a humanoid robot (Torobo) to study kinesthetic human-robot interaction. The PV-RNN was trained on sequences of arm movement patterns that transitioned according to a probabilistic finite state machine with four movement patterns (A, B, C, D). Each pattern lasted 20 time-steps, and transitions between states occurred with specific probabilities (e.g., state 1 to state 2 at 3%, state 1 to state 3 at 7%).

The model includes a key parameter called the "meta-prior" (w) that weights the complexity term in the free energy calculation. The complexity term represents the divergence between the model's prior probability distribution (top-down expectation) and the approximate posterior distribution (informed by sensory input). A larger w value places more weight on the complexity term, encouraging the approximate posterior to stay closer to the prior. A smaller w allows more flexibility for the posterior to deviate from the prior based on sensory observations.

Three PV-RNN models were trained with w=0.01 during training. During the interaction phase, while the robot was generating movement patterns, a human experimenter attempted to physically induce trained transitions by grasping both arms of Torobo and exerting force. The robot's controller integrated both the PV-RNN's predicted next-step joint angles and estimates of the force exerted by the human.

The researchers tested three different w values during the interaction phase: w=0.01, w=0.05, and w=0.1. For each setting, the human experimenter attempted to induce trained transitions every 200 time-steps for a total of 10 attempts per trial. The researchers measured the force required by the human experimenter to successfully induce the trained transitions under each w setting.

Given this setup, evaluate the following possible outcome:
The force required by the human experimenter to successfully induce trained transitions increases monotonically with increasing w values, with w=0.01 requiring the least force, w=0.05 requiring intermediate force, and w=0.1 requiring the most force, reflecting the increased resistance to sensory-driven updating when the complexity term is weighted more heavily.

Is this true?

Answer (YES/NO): YES